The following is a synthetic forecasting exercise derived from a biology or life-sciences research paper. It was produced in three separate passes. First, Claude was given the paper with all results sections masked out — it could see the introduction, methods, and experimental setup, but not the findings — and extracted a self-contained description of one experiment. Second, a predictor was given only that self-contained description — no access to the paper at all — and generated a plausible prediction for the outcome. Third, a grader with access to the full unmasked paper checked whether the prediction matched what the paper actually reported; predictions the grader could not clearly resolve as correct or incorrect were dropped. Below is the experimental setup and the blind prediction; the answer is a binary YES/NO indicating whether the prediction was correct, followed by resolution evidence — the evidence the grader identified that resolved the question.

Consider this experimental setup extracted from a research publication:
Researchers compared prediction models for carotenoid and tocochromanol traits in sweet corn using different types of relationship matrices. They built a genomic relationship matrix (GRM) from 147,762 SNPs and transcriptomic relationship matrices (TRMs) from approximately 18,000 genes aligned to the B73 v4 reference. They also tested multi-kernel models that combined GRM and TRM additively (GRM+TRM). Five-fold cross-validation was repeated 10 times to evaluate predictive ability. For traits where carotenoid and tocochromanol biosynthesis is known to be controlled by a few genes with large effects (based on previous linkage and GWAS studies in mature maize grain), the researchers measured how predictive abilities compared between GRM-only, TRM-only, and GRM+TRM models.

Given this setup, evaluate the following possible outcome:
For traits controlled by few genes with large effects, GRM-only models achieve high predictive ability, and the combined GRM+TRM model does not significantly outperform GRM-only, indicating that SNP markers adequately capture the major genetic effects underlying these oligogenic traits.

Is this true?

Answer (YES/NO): NO